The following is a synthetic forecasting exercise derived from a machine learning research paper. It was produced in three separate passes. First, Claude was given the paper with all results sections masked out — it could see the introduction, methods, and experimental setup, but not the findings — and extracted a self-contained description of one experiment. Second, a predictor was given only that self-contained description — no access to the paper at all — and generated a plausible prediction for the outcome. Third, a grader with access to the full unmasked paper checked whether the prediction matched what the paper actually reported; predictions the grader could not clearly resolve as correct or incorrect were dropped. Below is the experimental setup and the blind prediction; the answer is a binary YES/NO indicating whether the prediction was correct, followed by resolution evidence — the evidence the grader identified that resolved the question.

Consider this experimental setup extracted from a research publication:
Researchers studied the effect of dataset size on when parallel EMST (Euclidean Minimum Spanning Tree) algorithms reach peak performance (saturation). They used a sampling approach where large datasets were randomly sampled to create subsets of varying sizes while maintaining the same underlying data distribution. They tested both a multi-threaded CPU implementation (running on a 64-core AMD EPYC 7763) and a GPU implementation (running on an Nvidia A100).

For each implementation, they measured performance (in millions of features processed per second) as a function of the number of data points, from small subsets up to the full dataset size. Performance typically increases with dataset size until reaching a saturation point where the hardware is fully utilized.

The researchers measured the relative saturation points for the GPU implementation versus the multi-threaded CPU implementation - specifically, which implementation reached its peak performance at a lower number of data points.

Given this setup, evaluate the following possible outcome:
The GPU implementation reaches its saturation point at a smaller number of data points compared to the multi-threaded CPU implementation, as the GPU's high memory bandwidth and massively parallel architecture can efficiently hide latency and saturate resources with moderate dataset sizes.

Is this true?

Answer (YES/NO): YES